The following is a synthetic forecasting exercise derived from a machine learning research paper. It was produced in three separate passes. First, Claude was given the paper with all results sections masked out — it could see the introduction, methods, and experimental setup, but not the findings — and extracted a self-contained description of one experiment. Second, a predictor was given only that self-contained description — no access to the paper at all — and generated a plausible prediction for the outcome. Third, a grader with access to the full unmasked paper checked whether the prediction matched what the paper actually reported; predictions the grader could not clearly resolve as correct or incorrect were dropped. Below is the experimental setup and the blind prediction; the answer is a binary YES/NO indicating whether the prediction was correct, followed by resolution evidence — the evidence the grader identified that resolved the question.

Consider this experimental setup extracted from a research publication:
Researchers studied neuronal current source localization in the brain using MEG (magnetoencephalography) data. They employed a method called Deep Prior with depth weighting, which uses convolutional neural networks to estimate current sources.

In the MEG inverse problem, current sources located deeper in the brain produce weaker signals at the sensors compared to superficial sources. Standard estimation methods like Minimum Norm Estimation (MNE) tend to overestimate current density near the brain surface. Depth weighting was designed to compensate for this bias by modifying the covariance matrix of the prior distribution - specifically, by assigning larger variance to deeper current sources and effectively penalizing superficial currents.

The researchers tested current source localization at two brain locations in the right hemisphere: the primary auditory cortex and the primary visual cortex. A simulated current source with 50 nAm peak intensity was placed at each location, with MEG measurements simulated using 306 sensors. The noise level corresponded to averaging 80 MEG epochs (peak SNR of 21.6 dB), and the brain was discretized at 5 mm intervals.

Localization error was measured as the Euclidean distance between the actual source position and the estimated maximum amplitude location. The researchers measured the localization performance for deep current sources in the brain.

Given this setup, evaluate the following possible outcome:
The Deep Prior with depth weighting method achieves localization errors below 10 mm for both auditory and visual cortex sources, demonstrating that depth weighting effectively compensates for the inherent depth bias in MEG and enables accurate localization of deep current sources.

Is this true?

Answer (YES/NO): YES